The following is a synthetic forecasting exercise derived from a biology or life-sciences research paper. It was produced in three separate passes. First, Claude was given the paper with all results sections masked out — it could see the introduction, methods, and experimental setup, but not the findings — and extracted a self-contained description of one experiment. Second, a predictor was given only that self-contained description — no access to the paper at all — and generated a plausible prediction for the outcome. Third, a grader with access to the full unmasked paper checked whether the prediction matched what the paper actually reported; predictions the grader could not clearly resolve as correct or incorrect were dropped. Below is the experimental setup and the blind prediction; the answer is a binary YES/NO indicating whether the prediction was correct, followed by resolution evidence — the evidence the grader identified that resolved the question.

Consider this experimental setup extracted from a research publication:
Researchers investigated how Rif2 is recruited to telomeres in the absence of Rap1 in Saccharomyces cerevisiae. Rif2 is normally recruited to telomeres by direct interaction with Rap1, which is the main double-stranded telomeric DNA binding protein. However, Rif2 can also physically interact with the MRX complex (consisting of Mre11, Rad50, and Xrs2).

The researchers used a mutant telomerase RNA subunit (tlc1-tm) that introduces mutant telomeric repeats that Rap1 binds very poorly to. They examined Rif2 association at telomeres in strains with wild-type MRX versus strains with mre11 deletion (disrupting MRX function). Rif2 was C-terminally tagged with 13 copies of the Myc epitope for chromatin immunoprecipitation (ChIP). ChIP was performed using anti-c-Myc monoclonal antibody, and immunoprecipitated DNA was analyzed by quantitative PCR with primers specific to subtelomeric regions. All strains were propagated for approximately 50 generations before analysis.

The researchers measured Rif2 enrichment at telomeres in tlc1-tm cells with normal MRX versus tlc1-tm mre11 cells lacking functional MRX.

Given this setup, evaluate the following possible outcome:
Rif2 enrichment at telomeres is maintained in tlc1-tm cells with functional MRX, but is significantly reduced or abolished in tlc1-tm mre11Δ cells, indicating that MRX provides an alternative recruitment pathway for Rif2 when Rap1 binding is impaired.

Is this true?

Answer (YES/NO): YES